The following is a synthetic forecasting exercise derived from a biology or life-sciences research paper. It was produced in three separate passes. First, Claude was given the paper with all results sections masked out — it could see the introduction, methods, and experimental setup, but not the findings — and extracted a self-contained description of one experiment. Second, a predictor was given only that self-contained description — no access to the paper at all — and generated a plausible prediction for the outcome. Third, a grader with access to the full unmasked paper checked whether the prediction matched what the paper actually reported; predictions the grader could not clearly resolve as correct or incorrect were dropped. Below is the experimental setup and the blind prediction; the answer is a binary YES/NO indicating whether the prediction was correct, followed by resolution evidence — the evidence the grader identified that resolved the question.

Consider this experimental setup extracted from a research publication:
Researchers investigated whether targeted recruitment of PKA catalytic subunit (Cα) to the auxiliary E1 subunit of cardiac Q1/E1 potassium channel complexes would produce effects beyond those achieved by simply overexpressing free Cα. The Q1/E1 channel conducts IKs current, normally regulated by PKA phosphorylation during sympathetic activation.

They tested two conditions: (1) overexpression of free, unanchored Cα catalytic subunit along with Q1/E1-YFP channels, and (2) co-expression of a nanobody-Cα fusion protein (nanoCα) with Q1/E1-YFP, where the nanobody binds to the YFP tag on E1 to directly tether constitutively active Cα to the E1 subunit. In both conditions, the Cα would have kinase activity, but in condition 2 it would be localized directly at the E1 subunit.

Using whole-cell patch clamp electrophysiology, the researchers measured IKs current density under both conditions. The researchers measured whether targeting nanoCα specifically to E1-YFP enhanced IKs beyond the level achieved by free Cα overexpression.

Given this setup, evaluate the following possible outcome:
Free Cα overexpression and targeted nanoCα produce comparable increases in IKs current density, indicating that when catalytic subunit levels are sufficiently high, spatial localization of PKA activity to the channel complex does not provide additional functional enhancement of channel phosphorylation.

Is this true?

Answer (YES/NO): YES